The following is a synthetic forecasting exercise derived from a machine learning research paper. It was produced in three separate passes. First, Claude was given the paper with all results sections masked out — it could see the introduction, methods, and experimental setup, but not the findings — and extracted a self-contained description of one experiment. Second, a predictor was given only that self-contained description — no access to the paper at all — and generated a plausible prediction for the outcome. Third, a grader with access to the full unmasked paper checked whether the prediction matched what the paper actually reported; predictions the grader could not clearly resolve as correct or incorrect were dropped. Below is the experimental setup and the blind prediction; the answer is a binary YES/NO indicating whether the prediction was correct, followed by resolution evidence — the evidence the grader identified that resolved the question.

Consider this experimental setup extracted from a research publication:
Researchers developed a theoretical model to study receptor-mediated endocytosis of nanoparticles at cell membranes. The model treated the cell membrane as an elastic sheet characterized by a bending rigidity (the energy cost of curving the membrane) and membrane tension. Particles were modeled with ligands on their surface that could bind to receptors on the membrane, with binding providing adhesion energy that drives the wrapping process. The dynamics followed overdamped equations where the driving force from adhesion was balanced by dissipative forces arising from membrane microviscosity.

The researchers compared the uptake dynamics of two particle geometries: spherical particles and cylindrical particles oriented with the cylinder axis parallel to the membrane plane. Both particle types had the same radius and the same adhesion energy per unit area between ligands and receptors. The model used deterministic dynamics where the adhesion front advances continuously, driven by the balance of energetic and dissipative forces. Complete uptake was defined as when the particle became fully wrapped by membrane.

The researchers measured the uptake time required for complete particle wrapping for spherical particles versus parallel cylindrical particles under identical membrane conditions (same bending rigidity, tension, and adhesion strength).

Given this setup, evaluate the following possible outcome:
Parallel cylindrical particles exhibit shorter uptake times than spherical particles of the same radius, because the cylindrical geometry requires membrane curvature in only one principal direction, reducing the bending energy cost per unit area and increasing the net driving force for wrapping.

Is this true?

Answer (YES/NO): YES